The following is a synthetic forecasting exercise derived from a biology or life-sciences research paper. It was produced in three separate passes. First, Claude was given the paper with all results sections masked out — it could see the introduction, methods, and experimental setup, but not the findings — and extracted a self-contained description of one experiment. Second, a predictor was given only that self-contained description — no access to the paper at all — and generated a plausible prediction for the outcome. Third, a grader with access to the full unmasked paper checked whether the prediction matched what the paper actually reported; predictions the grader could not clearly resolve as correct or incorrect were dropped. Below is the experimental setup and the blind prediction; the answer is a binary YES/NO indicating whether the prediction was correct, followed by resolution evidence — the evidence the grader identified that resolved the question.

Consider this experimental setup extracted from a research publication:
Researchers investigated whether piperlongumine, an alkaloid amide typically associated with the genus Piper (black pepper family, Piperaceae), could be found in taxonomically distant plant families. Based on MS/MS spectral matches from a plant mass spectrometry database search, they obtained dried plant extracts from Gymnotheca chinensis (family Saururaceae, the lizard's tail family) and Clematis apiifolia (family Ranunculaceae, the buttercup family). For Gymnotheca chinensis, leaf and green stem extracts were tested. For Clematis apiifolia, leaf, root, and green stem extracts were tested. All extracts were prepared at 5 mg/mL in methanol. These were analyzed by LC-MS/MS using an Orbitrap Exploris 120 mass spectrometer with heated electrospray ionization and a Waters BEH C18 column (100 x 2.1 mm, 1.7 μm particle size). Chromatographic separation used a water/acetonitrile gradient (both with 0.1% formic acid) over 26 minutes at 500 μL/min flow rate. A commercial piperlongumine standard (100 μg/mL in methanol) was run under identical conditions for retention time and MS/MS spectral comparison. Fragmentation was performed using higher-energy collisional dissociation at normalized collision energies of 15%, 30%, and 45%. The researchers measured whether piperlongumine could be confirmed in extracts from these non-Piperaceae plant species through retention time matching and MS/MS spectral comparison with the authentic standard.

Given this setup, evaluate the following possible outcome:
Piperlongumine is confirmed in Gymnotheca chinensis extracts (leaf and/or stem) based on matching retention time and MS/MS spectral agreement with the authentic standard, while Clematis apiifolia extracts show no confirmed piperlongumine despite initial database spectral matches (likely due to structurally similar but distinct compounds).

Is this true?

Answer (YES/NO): NO